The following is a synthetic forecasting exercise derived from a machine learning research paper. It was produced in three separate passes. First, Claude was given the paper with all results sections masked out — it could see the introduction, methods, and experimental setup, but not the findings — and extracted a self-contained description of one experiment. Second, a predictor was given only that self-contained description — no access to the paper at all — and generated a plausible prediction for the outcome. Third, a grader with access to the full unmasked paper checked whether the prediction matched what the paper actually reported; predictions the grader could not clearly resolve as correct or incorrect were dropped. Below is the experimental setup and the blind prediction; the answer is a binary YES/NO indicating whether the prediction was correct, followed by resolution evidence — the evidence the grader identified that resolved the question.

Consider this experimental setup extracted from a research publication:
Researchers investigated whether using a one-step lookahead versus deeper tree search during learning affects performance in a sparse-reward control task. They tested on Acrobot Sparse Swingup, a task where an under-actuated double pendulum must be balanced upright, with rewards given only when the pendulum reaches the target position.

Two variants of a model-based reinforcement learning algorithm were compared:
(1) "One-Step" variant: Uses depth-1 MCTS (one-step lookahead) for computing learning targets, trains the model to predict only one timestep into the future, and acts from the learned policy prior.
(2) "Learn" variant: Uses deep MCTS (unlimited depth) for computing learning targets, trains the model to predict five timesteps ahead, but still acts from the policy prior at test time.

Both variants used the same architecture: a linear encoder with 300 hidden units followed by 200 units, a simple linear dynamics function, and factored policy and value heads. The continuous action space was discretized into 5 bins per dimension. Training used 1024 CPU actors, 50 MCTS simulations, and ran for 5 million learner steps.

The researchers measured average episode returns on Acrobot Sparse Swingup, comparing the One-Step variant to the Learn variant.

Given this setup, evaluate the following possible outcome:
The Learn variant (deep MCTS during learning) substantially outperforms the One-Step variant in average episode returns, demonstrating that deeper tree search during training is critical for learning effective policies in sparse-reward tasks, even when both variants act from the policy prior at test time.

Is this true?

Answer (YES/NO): NO